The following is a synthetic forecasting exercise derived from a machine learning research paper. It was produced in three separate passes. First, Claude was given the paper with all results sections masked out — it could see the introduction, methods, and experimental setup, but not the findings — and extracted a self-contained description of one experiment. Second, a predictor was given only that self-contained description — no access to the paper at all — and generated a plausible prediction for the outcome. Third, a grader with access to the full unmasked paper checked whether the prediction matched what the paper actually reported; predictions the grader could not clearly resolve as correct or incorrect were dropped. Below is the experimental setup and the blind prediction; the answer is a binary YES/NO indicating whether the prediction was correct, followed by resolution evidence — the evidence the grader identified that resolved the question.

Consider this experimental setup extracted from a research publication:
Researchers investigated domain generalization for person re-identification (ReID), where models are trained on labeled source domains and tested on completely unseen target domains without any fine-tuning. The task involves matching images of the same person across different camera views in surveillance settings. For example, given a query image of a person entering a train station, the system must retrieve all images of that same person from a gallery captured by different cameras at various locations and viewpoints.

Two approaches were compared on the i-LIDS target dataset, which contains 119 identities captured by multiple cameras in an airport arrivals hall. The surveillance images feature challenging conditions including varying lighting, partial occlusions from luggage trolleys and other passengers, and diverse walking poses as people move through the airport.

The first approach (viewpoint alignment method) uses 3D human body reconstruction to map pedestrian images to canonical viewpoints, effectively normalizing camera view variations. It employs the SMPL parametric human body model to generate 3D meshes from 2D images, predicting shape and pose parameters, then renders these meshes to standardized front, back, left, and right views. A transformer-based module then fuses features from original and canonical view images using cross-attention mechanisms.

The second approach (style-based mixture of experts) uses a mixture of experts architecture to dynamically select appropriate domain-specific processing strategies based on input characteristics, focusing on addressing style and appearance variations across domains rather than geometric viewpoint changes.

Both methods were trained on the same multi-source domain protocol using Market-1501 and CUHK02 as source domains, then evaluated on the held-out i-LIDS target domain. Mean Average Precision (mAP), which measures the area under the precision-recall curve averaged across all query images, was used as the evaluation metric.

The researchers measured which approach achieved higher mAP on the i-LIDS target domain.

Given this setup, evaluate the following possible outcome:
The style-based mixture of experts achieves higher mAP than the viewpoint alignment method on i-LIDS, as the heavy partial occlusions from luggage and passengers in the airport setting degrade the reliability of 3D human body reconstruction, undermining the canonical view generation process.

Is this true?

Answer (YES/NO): YES